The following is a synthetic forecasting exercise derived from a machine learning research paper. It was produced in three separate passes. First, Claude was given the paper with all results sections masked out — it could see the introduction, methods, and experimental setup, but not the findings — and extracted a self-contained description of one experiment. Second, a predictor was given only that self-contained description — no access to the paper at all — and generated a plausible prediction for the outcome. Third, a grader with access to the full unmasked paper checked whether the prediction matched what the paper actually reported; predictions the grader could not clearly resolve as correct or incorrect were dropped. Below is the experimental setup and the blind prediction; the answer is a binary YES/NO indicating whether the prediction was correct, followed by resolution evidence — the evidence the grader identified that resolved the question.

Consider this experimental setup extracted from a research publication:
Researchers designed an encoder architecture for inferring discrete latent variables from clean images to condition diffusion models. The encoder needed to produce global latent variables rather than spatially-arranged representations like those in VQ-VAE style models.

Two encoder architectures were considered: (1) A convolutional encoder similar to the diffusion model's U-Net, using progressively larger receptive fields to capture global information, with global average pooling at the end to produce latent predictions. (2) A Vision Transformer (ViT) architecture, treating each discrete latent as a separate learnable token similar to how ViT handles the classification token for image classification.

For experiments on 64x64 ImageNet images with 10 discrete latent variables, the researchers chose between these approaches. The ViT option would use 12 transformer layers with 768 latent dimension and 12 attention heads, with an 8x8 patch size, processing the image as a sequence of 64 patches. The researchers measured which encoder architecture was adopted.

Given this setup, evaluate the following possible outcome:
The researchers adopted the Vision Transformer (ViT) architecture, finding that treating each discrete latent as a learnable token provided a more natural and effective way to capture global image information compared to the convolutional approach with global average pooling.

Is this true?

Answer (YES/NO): NO